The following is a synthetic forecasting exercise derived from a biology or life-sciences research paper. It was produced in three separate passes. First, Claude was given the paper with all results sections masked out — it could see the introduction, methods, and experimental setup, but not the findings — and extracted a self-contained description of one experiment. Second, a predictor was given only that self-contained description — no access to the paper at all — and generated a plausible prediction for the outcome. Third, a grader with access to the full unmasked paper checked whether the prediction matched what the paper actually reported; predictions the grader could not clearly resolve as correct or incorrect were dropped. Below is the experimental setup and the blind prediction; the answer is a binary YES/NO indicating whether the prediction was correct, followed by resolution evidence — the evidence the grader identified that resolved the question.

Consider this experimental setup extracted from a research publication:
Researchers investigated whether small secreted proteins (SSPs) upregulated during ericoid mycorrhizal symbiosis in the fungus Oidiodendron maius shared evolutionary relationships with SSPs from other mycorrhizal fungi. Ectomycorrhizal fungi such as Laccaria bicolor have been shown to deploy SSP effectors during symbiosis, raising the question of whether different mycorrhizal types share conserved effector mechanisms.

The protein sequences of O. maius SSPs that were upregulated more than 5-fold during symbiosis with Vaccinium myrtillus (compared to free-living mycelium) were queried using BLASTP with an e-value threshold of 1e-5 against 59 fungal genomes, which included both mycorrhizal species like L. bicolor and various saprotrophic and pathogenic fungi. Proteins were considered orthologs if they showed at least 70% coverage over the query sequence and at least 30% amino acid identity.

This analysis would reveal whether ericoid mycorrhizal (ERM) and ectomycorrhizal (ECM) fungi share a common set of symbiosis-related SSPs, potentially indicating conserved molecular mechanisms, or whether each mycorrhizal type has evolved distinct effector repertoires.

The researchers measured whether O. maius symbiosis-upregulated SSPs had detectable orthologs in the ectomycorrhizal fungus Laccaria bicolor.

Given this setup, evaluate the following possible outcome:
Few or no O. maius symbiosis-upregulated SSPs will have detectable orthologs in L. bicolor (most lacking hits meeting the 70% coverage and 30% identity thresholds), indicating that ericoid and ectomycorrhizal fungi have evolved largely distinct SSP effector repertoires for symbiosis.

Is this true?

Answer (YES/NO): YES